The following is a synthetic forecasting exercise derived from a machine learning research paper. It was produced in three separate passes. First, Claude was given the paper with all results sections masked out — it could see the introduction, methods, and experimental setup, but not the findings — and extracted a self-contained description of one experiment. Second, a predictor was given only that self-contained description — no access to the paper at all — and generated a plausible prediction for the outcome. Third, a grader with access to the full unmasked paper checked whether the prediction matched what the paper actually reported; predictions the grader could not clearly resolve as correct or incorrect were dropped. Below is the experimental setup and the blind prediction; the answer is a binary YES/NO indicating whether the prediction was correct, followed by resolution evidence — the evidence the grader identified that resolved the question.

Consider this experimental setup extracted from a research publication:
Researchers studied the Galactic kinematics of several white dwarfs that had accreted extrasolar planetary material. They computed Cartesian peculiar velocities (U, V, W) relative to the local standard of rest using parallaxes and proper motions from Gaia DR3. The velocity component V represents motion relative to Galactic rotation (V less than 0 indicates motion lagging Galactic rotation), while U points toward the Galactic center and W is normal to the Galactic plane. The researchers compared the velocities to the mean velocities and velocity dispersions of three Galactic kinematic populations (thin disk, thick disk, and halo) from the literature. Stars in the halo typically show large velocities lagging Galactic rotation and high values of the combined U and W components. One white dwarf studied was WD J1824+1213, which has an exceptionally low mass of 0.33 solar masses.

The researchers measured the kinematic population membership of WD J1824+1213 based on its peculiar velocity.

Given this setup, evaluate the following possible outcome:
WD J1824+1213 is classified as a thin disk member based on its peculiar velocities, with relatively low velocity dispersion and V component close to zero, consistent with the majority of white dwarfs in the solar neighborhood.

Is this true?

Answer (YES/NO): NO